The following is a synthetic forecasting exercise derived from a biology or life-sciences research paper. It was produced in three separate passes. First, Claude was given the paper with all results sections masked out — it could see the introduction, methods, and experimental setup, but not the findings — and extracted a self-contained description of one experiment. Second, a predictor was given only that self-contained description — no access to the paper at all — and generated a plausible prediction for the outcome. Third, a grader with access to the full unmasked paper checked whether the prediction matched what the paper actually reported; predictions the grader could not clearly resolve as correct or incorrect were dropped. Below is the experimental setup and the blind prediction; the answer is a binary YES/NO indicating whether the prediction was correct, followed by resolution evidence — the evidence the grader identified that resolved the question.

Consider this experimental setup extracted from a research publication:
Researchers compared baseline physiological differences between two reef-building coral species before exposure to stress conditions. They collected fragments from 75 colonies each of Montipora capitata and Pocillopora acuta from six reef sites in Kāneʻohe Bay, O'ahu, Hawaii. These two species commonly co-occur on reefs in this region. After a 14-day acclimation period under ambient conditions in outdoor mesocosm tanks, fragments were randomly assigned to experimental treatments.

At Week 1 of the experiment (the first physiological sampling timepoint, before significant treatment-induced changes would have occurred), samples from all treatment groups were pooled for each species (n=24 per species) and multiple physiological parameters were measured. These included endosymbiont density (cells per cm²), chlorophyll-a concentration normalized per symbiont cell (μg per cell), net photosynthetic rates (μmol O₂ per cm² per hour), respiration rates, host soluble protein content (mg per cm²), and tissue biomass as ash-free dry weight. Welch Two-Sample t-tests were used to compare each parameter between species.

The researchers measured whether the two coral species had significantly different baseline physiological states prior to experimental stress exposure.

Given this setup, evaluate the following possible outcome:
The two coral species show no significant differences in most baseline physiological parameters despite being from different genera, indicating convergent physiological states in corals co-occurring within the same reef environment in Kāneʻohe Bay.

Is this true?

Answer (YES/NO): NO